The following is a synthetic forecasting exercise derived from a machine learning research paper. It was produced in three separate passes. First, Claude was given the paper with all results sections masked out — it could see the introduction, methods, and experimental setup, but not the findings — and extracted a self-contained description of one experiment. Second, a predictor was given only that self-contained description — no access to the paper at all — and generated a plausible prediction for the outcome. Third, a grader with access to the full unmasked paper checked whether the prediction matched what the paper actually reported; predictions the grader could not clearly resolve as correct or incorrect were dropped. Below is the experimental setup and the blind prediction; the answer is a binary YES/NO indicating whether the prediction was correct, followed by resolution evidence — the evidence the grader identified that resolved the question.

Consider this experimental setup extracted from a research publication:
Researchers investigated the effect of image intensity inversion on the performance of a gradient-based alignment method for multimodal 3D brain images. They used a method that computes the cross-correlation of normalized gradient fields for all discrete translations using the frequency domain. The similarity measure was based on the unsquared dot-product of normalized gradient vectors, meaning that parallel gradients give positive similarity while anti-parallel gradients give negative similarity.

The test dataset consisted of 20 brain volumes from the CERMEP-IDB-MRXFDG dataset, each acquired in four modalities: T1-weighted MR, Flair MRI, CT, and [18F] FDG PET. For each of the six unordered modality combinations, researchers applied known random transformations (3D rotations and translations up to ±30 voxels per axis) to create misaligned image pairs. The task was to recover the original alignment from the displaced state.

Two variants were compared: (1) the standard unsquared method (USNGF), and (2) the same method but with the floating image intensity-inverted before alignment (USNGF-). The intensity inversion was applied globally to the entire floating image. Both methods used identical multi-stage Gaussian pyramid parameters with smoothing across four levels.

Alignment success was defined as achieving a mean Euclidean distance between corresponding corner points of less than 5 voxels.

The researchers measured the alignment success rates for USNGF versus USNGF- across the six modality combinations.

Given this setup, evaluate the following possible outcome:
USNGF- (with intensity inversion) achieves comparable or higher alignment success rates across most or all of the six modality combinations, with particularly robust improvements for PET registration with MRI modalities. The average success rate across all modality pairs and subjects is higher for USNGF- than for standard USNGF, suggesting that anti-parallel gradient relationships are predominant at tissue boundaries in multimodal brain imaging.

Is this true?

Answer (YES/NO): NO